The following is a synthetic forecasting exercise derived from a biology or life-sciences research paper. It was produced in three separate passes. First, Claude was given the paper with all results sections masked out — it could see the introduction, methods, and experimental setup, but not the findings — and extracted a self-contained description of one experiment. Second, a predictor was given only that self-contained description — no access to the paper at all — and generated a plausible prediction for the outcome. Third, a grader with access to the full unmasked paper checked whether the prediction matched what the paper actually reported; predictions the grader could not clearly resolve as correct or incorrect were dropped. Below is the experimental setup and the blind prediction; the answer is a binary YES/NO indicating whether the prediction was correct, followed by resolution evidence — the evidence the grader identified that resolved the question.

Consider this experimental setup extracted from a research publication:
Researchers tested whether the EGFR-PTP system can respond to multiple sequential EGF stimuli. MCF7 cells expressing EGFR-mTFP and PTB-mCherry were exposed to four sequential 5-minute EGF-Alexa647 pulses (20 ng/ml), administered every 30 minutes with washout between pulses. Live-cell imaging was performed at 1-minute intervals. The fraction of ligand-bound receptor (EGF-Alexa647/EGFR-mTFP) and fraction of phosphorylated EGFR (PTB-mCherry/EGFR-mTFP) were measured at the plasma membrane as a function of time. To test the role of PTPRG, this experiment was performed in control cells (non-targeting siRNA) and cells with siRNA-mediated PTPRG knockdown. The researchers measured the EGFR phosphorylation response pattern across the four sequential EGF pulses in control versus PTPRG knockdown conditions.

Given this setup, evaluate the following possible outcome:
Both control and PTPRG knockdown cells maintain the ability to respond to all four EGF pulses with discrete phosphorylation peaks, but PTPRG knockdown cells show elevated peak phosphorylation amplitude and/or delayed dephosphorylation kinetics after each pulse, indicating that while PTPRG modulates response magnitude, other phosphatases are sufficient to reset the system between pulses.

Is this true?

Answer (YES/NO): NO